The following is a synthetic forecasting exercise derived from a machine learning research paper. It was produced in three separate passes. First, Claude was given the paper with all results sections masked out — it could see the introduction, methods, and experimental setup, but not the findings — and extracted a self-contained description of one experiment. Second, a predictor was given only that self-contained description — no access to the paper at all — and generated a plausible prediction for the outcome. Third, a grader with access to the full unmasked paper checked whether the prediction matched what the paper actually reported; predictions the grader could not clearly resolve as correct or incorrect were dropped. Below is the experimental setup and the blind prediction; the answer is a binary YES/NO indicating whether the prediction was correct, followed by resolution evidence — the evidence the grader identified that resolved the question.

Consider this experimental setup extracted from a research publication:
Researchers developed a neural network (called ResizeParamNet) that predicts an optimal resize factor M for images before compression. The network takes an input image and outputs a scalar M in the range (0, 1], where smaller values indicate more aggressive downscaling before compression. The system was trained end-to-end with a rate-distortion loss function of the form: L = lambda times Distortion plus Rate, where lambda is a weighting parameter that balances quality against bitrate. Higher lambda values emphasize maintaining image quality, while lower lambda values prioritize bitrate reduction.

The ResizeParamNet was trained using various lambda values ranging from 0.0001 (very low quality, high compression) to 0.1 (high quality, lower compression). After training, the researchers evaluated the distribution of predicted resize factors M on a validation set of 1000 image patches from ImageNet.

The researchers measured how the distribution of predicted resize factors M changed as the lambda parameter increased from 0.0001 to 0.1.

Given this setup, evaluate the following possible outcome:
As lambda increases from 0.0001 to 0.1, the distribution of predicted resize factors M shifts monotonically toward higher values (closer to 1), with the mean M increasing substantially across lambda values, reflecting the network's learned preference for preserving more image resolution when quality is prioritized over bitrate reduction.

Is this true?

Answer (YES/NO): YES